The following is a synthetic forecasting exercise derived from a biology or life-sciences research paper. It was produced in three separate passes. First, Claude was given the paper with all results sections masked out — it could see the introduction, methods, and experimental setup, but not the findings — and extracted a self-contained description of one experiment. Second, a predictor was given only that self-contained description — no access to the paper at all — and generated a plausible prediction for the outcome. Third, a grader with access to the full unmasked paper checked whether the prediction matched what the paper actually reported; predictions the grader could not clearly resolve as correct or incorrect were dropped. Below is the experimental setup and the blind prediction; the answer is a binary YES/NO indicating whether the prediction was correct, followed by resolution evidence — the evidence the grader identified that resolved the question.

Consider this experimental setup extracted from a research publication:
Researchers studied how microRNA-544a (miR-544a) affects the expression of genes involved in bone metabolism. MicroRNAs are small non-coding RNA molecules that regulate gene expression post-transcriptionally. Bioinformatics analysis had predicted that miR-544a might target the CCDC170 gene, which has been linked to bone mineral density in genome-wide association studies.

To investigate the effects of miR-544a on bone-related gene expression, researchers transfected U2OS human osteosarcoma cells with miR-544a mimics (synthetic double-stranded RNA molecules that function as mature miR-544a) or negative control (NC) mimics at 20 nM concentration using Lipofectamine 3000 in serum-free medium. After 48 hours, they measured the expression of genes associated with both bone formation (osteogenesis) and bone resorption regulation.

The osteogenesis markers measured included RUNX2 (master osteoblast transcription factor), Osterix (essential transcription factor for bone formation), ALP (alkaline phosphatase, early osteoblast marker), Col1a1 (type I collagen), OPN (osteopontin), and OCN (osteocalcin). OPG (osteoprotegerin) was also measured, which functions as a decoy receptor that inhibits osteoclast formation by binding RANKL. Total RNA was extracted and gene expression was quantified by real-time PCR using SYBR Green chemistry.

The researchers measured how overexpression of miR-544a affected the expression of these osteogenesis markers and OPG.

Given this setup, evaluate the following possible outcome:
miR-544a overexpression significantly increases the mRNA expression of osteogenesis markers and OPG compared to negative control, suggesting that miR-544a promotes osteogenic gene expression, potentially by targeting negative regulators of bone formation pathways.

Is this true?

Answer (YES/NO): NO